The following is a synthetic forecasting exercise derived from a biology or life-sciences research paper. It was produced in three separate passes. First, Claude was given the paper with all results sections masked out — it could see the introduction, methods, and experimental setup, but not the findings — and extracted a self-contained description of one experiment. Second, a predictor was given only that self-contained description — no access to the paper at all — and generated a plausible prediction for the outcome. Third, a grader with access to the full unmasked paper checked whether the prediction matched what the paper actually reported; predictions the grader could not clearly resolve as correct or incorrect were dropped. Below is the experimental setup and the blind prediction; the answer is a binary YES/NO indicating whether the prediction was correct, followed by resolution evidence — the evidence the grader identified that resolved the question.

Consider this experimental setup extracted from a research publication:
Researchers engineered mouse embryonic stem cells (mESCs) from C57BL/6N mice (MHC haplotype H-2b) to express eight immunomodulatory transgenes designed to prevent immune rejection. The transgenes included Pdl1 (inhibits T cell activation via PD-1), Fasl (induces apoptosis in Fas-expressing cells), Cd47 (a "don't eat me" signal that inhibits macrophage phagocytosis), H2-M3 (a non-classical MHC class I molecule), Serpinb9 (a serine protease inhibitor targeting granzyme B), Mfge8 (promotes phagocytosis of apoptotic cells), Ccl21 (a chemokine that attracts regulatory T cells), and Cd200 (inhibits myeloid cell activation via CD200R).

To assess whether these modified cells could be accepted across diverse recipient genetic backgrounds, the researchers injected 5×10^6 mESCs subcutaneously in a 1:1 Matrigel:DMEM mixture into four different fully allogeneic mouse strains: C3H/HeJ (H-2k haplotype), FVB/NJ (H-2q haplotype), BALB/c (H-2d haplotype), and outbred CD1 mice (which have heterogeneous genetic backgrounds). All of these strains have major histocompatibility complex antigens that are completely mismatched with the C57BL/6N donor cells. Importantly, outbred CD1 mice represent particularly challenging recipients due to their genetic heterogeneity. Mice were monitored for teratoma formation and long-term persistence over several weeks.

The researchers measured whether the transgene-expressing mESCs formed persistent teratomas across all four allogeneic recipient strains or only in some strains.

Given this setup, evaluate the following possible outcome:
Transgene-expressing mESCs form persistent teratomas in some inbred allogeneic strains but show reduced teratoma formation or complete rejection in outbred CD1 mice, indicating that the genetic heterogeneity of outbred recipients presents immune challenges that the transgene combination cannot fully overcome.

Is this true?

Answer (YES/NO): NO